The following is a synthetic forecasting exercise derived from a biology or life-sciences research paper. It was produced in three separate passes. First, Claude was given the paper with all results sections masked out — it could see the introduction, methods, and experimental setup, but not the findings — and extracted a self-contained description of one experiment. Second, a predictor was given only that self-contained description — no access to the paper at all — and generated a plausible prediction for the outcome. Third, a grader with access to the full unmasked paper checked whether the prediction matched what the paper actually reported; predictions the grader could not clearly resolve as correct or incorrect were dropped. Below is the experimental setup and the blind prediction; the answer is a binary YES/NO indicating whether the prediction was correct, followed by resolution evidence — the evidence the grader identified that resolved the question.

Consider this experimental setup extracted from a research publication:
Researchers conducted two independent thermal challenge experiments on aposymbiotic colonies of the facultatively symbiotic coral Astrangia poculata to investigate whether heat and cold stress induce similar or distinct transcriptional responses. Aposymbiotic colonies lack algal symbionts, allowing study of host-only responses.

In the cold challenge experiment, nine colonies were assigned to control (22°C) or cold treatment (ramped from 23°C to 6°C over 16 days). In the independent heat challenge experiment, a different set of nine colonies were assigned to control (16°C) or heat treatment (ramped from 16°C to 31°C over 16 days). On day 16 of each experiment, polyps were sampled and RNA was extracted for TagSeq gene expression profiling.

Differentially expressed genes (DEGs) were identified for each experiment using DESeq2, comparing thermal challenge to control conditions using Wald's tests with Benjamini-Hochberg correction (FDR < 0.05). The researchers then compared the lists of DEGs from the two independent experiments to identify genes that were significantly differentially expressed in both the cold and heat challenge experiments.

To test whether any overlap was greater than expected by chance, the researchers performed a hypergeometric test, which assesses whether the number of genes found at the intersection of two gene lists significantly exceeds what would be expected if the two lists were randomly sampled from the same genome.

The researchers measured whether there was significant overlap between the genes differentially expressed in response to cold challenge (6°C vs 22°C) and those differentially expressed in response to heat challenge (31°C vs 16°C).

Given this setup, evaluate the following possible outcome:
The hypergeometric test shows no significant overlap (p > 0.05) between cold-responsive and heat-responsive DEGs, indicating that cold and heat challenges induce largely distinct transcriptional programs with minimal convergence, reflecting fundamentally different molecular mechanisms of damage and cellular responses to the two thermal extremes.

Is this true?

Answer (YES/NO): NO